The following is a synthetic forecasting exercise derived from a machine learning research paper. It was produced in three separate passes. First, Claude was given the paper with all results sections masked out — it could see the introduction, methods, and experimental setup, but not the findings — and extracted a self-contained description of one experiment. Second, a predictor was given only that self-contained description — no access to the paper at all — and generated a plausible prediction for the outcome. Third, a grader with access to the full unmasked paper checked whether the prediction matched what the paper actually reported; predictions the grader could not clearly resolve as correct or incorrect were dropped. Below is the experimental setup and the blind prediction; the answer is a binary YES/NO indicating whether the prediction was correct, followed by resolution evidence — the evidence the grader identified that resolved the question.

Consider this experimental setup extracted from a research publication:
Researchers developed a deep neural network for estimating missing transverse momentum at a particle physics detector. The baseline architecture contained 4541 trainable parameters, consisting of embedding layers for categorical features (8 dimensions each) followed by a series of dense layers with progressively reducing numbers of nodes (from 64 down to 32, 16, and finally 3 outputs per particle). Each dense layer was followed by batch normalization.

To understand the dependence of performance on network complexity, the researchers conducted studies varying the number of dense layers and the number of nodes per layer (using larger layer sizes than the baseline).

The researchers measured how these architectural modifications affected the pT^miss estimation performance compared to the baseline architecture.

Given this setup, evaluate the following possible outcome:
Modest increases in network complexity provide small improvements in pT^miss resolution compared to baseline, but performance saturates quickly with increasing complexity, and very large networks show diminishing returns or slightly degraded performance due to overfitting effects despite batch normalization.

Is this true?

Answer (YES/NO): NO